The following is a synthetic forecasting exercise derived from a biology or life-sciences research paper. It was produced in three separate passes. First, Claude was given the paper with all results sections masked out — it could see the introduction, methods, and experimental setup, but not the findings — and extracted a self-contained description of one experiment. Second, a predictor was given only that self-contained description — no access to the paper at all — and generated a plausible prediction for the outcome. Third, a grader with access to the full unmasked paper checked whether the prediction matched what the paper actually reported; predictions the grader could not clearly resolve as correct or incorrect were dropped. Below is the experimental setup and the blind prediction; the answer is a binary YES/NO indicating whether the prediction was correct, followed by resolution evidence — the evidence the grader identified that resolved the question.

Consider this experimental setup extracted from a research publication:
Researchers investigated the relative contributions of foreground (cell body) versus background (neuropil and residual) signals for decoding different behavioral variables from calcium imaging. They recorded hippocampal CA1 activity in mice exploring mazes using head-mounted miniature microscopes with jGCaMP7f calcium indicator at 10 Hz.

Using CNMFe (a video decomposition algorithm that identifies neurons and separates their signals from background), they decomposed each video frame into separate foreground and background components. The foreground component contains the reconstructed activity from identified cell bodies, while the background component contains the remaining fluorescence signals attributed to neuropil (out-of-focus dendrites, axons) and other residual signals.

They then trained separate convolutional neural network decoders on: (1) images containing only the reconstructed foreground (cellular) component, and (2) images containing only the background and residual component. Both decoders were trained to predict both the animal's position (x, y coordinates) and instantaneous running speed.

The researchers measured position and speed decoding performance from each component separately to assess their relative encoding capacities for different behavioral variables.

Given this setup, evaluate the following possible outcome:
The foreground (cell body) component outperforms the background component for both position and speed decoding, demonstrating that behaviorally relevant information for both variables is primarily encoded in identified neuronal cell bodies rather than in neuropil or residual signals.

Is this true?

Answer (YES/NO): NO